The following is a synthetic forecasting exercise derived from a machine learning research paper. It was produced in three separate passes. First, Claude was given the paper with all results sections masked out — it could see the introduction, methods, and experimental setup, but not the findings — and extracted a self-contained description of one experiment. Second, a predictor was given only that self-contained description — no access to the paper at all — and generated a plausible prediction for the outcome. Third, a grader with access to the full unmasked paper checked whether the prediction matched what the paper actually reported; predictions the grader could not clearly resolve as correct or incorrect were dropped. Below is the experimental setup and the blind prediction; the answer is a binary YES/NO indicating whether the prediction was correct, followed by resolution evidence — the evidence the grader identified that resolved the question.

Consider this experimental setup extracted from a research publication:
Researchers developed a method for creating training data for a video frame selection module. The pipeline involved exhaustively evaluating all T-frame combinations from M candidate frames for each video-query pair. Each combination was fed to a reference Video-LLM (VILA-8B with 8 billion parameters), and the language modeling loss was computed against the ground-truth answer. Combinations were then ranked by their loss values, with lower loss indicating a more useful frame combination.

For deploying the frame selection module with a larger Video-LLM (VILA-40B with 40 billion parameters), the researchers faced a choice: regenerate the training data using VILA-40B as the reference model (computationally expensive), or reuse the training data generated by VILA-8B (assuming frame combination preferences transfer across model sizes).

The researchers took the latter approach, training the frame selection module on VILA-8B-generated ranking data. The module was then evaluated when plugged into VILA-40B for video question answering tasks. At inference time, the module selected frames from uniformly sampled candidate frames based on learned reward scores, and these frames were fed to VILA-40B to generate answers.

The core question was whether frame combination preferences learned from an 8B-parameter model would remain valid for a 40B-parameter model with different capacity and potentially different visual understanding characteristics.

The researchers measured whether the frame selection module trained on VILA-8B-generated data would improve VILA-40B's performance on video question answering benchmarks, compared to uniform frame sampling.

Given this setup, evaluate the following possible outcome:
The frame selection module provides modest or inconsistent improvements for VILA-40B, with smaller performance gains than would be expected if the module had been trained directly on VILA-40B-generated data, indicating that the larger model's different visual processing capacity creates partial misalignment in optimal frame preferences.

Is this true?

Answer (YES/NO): NO